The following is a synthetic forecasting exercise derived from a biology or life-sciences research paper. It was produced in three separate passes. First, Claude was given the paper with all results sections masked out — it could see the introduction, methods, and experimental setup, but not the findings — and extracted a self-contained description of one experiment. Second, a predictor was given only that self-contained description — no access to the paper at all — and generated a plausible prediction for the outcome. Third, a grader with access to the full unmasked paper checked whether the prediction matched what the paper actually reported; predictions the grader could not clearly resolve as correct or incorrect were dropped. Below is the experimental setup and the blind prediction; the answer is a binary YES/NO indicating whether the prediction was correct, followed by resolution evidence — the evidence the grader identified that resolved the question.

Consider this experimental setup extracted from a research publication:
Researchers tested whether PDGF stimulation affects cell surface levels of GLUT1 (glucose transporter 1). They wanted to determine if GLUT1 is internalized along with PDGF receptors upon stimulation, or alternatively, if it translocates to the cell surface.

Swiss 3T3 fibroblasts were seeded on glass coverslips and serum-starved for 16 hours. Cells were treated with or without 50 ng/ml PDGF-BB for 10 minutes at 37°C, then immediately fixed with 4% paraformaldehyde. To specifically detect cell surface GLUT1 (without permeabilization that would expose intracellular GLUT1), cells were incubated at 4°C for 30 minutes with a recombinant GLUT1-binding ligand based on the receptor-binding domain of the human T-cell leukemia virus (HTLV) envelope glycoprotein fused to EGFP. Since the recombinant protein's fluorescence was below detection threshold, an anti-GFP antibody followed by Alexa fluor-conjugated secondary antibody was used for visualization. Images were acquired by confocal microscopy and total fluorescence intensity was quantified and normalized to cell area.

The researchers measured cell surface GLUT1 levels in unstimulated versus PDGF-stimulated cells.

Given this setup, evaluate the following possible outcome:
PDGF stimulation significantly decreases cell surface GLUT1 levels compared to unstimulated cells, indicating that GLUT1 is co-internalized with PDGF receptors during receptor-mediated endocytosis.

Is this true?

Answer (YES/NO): NO